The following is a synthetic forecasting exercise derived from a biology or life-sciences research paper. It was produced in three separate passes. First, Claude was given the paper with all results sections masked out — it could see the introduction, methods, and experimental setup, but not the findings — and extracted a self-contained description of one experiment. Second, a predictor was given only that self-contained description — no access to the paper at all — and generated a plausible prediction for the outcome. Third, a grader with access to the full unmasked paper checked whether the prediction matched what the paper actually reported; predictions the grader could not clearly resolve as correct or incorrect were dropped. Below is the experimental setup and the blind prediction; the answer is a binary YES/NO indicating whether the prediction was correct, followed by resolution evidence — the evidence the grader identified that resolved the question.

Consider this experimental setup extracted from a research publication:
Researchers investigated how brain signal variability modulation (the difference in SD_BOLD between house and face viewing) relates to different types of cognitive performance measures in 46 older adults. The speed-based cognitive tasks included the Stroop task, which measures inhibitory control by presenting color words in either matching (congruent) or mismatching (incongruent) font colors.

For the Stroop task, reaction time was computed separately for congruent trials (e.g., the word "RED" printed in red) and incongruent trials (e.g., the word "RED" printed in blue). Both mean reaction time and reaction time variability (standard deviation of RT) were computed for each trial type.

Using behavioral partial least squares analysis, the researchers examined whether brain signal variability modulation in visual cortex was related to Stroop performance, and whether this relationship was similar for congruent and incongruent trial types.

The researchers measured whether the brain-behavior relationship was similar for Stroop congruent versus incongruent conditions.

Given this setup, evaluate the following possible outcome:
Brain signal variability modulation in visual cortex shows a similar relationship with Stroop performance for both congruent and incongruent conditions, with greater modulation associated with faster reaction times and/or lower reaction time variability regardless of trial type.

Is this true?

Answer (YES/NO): YES